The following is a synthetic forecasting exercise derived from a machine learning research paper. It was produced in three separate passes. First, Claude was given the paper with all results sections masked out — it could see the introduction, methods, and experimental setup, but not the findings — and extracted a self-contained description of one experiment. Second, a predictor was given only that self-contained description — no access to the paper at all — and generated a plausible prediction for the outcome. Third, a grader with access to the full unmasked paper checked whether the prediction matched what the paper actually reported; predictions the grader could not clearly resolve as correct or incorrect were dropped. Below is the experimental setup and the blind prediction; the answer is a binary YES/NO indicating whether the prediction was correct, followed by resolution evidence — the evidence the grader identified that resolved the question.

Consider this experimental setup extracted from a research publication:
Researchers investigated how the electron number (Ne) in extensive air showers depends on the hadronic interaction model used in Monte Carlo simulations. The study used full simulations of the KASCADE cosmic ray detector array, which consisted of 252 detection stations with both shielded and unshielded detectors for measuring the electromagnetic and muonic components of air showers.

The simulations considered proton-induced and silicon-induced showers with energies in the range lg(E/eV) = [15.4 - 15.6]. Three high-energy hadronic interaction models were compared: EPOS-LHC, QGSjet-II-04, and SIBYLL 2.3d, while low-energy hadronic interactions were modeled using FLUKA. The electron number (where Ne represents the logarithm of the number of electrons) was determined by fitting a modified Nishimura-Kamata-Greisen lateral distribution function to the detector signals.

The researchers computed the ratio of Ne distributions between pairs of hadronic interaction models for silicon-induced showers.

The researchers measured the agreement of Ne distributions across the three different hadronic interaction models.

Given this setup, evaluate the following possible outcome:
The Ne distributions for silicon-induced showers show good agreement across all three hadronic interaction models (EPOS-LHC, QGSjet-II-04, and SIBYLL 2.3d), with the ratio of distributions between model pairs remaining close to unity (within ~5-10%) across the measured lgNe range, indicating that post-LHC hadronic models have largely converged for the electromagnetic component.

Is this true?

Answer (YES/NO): NO